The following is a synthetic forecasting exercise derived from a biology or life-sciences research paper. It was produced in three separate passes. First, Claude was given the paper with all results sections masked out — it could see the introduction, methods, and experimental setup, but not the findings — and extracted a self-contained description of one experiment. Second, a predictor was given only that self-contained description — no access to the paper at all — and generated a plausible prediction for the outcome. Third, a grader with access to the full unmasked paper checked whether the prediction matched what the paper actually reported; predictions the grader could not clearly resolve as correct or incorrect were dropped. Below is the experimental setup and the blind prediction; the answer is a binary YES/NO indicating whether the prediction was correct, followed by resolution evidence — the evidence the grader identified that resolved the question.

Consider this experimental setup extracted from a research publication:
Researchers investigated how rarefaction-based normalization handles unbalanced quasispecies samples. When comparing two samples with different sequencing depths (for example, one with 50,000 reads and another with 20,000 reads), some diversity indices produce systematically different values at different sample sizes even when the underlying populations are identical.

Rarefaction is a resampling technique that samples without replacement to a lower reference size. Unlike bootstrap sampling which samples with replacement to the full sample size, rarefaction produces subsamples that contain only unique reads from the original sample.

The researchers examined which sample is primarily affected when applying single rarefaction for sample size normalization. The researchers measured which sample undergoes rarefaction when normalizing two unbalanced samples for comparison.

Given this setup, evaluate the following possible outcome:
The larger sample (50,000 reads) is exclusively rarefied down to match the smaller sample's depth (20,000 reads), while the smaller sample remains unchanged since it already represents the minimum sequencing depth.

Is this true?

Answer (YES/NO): YES